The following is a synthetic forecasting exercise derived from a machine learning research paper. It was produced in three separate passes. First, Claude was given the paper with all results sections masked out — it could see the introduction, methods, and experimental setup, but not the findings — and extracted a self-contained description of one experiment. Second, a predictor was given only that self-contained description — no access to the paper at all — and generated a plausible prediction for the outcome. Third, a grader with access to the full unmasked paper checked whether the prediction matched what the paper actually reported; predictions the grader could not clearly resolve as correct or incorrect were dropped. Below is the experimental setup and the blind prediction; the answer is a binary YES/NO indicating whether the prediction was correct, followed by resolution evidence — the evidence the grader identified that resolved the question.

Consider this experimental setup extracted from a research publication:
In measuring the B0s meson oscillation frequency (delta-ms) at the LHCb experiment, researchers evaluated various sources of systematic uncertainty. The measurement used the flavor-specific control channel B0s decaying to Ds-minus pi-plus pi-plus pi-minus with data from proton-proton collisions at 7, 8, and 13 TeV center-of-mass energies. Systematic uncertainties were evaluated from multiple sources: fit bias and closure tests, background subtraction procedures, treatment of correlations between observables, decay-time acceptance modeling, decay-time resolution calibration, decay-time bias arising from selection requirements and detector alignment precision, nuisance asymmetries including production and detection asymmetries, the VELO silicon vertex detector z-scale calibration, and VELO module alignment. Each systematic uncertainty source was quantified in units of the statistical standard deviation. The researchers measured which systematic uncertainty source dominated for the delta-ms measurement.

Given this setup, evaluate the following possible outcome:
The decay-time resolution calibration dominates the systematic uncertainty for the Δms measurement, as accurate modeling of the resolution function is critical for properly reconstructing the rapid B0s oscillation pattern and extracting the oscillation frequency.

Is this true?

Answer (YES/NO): NO